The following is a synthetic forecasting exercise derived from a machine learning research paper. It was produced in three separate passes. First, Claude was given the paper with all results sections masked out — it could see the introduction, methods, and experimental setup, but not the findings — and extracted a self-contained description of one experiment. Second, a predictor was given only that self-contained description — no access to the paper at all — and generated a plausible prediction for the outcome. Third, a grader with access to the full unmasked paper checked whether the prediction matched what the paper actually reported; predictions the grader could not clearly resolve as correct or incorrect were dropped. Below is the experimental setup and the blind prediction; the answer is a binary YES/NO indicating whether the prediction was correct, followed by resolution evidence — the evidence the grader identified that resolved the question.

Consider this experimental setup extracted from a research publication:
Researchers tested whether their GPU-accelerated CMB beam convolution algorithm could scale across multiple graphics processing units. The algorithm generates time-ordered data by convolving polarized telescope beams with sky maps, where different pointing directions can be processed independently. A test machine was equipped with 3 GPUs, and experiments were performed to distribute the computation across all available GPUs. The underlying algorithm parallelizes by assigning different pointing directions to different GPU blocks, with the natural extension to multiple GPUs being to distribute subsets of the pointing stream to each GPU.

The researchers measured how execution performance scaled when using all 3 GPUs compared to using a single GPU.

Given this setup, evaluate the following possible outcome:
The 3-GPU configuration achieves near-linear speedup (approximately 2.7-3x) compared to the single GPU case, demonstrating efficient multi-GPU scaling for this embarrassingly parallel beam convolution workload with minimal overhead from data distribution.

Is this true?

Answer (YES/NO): YES